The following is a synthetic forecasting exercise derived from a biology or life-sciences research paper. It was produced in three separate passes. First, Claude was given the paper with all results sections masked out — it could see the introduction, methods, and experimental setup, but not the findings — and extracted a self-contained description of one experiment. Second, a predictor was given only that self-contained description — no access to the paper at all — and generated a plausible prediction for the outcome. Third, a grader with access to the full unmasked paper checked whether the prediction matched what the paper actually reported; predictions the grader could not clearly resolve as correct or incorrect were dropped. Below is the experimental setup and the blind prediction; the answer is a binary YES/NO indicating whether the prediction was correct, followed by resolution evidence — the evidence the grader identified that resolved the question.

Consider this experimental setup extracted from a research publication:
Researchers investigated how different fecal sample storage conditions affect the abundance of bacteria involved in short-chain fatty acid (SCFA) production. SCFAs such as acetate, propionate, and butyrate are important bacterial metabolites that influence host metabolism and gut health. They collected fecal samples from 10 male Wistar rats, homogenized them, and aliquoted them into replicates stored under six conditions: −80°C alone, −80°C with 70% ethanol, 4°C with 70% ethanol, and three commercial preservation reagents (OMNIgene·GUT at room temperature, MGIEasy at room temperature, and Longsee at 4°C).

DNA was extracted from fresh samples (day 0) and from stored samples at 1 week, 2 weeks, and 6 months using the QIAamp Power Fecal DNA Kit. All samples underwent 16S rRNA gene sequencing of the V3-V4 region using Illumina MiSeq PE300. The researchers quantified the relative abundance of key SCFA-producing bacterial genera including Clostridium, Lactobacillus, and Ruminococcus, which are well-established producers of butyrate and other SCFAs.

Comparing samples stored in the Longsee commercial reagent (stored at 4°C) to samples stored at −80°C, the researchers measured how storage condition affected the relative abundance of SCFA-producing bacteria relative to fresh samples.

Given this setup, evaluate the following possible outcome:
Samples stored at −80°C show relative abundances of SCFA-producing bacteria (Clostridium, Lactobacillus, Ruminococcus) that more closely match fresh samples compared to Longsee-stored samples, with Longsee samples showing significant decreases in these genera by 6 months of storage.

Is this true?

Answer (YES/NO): NO